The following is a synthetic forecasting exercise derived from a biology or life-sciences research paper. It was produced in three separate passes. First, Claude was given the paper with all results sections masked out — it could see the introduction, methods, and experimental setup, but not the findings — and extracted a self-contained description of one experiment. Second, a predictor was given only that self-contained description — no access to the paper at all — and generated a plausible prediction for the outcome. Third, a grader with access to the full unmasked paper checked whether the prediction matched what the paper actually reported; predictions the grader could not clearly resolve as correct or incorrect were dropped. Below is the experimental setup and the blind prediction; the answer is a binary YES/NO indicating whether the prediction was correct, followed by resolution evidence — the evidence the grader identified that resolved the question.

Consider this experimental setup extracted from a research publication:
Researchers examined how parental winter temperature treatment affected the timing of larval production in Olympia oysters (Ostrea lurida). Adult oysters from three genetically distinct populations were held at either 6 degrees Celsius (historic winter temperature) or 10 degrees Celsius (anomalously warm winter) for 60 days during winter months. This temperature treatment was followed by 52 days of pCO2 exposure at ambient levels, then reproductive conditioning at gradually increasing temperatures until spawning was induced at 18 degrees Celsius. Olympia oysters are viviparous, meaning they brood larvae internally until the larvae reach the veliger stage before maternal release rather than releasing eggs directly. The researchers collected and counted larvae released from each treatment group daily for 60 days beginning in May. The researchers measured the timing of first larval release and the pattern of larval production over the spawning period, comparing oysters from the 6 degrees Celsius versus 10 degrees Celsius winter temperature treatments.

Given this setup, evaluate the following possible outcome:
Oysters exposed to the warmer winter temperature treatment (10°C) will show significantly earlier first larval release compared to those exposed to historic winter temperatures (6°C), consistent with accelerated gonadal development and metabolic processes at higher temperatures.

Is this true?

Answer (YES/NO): YES